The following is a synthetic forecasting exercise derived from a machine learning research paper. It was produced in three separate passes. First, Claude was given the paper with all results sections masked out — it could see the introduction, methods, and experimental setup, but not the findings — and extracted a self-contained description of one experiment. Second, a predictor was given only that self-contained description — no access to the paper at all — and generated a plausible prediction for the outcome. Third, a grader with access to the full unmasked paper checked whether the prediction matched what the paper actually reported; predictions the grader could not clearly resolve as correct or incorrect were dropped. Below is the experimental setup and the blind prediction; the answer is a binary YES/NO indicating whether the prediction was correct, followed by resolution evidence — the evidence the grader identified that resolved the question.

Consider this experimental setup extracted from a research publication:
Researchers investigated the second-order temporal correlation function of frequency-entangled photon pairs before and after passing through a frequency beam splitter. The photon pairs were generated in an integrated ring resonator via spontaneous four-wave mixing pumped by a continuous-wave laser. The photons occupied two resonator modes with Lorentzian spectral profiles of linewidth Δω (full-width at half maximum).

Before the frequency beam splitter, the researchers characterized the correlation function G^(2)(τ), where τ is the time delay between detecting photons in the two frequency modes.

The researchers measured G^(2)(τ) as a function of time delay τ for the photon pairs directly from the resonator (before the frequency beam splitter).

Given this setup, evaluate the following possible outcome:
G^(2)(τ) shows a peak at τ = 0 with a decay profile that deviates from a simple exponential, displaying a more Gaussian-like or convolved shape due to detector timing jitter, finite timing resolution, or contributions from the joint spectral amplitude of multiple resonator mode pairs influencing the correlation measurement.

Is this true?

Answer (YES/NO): NO